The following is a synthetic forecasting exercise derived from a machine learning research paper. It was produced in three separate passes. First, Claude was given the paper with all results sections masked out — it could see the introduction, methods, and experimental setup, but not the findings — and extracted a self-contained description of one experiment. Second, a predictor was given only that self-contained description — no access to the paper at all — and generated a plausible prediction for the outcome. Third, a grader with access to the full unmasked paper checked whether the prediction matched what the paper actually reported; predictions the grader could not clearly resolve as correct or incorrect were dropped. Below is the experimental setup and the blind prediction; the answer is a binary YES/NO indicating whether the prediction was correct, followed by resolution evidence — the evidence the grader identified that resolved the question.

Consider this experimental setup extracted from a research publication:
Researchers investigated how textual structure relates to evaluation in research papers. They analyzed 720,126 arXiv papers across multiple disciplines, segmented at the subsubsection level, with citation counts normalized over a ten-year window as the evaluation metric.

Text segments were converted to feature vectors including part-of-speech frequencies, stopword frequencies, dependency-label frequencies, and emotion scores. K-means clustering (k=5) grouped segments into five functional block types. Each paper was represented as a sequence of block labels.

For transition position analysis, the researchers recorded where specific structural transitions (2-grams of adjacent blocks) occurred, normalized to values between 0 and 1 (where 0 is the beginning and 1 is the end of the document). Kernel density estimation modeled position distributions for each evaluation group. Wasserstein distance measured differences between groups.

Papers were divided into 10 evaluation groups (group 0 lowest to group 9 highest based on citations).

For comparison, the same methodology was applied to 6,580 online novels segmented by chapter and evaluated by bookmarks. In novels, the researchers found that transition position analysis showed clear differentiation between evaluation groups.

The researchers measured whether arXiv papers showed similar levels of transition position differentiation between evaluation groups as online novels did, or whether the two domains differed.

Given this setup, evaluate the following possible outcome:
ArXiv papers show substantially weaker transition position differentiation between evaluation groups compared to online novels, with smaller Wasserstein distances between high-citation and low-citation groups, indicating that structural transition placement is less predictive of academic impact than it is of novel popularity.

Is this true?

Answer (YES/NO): YES